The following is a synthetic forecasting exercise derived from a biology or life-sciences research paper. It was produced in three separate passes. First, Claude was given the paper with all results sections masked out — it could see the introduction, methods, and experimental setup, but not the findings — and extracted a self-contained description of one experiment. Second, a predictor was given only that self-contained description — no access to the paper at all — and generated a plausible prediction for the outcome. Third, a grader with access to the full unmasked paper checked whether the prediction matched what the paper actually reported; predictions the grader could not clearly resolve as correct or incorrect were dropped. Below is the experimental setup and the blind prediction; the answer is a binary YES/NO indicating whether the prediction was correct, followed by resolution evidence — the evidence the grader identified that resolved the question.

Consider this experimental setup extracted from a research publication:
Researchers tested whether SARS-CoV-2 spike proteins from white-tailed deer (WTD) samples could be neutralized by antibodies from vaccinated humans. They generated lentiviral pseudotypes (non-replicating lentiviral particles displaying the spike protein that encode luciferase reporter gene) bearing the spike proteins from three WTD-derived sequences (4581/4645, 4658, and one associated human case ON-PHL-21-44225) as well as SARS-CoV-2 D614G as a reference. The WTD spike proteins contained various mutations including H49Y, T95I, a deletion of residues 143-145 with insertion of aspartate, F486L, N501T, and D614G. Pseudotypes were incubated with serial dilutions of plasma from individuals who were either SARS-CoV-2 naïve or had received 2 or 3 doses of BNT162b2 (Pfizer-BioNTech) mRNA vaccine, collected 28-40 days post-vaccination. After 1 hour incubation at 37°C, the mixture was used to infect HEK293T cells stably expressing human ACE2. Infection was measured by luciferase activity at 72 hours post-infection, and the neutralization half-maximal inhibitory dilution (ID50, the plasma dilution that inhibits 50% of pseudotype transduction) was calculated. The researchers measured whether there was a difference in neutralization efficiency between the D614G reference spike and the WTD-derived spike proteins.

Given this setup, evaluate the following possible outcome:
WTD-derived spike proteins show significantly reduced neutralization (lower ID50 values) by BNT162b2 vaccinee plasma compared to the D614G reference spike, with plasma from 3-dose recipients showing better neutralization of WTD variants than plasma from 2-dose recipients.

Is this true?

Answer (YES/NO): NO